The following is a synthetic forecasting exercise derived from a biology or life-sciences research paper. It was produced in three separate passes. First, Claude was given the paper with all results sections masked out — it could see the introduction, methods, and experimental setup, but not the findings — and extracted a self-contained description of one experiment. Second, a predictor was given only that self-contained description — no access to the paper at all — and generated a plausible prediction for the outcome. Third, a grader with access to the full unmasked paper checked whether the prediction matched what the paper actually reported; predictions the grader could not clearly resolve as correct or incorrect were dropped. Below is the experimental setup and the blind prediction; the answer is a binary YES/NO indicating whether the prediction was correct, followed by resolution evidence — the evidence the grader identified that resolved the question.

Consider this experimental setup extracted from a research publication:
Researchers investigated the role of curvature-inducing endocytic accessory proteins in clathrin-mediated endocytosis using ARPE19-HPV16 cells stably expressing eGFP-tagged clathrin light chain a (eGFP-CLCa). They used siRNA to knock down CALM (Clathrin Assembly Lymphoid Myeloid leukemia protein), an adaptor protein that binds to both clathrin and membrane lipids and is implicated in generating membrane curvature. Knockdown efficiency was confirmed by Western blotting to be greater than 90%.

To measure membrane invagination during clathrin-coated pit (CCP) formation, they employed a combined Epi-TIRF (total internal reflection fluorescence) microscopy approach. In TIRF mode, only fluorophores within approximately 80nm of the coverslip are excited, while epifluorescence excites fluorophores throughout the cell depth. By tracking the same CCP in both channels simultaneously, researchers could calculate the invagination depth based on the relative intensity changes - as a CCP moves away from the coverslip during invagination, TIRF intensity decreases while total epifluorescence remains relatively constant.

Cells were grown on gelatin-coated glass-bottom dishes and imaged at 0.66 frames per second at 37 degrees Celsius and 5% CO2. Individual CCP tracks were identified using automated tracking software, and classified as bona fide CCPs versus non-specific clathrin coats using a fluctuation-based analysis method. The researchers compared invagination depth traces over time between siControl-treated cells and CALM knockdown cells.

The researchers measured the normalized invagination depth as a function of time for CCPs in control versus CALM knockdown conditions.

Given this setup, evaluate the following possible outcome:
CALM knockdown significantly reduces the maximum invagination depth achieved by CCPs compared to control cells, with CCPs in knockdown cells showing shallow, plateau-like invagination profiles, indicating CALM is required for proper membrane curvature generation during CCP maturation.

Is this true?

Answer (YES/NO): YES